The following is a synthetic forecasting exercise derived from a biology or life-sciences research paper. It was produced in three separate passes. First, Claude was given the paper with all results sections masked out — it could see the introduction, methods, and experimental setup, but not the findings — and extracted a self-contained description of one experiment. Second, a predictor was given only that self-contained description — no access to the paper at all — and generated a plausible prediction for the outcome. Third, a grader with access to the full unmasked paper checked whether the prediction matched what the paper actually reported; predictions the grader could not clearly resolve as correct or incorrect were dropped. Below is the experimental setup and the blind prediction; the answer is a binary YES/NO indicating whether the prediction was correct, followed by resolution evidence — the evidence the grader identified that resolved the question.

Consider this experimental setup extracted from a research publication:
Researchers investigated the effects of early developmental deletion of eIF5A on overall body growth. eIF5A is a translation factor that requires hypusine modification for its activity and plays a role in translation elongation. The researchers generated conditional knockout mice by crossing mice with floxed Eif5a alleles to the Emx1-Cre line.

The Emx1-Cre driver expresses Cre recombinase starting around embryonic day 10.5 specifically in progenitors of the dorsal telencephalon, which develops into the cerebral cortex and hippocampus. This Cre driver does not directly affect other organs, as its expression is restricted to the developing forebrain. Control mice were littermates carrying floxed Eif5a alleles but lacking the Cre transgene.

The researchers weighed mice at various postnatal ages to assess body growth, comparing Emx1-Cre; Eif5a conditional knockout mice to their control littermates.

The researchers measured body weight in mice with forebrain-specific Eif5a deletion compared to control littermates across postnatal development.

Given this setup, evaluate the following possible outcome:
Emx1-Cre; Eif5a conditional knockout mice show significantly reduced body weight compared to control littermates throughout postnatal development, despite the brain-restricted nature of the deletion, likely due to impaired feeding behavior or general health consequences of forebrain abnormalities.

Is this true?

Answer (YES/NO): YES